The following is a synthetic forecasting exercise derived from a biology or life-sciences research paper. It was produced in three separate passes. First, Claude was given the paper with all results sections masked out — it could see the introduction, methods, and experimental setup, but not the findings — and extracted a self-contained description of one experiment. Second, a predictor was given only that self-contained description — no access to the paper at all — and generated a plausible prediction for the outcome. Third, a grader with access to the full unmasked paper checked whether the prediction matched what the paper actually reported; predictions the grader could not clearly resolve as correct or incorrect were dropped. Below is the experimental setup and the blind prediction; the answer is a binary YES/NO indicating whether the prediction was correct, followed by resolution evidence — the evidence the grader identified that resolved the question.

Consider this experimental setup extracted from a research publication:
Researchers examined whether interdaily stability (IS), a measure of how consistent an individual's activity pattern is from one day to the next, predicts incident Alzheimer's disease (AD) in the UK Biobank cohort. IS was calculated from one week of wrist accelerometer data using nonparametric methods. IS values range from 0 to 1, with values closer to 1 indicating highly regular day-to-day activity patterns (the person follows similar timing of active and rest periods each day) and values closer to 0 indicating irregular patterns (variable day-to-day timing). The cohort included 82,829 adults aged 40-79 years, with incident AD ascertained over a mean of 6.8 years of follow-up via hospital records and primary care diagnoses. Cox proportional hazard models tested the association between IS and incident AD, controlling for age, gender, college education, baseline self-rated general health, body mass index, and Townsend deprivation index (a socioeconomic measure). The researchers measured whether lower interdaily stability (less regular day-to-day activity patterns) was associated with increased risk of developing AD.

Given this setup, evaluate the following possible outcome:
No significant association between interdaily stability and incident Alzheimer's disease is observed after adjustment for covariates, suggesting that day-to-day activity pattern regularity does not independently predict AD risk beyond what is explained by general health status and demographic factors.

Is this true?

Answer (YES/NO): NO